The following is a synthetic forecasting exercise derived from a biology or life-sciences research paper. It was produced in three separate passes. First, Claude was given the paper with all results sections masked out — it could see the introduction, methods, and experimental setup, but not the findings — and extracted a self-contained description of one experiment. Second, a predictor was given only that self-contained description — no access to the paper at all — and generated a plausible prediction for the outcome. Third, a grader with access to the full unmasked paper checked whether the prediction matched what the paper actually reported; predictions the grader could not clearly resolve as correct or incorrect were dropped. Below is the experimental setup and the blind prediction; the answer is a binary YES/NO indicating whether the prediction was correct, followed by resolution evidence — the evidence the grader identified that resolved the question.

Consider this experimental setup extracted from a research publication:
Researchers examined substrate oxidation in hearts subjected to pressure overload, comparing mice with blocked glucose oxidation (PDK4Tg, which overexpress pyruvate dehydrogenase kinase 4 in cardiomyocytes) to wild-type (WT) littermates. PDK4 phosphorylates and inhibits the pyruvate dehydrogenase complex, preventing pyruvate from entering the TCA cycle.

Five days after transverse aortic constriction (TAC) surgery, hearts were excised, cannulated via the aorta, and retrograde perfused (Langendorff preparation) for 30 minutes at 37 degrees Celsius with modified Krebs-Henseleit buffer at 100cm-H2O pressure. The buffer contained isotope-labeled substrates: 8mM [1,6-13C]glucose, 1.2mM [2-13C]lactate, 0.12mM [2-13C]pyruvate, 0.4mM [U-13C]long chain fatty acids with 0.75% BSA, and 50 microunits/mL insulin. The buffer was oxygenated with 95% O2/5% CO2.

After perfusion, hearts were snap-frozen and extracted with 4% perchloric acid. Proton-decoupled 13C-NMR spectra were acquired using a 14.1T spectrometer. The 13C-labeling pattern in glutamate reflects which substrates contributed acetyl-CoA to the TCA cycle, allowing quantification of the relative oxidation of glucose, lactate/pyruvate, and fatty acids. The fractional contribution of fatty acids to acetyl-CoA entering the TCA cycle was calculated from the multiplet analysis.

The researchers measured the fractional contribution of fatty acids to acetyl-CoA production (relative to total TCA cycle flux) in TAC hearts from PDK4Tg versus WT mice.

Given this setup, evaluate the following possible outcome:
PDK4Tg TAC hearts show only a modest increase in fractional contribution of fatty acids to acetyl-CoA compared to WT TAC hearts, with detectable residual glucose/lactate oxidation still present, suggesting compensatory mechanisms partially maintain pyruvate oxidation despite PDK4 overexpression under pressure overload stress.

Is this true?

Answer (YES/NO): NO